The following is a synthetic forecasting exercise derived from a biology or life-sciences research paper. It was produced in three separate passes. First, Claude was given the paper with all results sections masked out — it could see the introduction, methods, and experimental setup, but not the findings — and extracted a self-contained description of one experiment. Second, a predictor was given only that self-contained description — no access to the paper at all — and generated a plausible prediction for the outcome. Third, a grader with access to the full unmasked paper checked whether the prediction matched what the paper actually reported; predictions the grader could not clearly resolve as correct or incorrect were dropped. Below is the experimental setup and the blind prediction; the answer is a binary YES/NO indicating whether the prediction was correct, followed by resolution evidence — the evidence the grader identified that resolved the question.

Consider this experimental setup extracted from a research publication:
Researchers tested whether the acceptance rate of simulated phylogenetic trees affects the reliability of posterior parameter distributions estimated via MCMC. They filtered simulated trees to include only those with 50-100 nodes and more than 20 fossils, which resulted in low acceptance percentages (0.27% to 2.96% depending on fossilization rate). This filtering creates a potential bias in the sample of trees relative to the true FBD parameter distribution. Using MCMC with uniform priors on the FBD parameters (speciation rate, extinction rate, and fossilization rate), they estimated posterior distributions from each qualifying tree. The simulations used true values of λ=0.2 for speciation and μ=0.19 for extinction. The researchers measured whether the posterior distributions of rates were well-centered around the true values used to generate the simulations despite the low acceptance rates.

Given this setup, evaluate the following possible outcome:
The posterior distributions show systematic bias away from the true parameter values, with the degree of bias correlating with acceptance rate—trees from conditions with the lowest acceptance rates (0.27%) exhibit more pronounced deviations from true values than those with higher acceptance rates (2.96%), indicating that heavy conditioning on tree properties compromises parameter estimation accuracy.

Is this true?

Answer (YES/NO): NO